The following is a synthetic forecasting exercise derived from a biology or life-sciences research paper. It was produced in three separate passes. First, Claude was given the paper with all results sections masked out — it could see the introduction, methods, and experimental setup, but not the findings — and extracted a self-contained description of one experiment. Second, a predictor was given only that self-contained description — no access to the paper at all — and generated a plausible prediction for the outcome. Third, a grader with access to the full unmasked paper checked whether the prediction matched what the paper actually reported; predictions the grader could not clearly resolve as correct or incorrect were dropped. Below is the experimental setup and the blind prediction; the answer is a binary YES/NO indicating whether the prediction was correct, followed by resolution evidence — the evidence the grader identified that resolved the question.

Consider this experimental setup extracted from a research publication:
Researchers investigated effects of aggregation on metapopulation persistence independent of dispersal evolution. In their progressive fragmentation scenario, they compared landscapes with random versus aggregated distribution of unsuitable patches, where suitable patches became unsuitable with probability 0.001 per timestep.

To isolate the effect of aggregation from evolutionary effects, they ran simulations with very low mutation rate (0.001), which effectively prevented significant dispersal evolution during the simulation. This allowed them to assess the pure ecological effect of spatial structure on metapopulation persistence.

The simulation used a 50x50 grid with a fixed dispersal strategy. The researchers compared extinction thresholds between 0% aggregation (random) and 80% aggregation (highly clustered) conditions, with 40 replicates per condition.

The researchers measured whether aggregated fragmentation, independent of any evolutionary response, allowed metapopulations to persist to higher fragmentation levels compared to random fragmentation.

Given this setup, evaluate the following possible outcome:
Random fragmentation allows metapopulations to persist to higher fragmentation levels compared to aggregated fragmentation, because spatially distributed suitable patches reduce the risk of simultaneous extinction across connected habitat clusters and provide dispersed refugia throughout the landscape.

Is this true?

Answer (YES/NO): NO